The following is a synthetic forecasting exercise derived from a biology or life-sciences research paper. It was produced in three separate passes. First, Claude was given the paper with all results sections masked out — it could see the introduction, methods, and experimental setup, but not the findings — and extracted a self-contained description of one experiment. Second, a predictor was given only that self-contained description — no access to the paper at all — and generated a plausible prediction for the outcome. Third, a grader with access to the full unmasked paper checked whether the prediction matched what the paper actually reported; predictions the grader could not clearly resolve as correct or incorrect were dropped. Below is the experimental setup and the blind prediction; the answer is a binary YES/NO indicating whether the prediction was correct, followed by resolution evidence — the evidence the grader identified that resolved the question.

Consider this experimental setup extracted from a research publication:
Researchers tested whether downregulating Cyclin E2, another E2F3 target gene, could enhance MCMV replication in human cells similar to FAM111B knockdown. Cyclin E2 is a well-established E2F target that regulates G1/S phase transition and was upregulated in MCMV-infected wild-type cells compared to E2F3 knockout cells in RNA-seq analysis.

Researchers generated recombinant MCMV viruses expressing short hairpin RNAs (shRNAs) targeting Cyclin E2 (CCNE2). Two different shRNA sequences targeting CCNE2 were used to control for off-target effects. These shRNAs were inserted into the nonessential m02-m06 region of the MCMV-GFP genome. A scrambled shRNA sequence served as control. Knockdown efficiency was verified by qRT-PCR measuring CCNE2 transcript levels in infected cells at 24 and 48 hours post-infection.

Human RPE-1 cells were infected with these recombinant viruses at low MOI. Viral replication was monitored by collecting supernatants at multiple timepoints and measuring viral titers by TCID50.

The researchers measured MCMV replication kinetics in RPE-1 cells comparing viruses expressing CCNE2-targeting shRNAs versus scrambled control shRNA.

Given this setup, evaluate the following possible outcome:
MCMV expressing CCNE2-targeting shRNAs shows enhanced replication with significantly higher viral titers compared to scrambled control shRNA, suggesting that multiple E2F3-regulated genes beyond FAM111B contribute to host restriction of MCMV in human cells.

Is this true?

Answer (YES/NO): NO